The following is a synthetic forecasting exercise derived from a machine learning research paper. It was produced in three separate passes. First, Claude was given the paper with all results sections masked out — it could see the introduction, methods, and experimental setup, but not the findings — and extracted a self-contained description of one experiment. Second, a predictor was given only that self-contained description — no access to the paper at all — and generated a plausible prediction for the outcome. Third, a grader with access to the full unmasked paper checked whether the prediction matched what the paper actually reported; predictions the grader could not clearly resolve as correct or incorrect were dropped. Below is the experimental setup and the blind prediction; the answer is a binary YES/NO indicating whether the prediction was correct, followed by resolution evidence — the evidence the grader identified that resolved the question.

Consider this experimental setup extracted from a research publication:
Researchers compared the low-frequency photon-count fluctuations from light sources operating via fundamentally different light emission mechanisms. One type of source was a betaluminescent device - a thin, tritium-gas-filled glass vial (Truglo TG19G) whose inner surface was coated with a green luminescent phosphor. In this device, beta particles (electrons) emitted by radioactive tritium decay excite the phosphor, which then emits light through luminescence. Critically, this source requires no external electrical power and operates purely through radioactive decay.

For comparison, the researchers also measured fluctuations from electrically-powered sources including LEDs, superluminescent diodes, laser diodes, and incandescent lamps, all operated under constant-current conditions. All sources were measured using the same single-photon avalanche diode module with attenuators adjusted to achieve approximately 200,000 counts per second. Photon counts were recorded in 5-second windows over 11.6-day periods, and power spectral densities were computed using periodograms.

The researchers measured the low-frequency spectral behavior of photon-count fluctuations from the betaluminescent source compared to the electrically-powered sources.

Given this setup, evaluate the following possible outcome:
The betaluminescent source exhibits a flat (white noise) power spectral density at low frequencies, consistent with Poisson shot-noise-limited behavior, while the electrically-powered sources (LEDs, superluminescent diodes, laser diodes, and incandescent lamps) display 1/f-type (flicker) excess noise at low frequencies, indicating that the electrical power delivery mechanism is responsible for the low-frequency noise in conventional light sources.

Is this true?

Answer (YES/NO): NO